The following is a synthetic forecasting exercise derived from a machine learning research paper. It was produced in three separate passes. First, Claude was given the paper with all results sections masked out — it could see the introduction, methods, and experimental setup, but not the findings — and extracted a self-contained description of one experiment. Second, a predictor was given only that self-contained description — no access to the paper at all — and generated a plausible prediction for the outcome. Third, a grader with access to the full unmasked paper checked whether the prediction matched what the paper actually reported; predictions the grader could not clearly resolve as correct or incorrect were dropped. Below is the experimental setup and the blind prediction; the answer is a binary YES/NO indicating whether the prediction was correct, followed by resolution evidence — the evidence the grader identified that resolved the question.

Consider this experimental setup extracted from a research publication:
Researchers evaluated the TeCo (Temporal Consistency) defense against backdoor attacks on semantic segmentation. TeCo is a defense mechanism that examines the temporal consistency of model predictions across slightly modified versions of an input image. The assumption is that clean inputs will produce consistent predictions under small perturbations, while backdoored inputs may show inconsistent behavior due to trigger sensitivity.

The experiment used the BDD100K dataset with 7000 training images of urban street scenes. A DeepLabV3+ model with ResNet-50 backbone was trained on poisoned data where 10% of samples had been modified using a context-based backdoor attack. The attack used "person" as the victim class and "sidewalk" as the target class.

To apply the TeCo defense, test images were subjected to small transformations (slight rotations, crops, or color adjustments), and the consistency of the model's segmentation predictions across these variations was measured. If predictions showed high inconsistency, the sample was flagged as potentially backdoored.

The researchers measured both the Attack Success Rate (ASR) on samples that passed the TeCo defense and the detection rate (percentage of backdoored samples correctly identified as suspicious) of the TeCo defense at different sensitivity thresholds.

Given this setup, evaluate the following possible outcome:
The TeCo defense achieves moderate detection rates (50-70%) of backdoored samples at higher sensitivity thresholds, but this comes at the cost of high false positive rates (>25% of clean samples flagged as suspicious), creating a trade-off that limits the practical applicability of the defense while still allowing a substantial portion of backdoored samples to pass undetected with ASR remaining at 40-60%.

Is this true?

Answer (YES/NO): NO